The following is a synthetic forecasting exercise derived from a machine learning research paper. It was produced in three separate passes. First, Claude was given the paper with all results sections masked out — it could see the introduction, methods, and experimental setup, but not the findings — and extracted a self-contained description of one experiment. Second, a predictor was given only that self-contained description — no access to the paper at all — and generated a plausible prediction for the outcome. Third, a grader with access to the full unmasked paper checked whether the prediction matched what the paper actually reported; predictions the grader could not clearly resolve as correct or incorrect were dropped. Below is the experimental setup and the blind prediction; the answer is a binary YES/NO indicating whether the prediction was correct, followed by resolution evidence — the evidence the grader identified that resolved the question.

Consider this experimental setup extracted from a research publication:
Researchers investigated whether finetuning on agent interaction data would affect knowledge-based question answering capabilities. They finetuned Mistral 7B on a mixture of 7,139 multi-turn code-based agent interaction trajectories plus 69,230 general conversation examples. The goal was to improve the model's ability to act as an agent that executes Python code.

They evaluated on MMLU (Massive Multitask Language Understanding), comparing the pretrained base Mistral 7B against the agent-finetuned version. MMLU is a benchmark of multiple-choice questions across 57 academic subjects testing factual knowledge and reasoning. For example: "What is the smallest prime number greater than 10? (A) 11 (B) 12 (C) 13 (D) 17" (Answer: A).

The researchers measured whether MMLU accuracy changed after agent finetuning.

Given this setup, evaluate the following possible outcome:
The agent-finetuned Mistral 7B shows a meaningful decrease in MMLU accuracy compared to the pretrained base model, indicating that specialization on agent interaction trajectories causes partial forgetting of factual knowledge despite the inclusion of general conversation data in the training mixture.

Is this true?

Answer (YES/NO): NO